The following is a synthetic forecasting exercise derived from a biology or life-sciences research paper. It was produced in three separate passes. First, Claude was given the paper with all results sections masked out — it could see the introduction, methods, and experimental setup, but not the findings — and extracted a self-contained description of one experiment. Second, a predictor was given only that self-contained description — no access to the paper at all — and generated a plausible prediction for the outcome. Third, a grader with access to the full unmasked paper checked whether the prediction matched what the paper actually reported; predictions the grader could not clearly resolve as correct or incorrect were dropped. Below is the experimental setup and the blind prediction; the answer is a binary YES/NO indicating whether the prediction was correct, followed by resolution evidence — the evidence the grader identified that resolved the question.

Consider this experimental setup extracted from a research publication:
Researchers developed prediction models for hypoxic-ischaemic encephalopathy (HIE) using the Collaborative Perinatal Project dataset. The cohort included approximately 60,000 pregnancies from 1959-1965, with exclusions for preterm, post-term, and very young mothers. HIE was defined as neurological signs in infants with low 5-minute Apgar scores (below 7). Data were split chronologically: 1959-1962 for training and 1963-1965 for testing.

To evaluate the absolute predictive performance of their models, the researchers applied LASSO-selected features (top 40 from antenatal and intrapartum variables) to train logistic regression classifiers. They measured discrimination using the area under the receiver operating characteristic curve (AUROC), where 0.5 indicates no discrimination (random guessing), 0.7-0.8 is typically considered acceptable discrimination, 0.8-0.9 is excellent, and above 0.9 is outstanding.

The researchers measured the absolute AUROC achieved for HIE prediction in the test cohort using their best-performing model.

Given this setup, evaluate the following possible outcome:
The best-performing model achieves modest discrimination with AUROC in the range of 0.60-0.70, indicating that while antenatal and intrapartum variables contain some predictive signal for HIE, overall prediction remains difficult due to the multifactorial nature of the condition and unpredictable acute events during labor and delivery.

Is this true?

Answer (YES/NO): NO